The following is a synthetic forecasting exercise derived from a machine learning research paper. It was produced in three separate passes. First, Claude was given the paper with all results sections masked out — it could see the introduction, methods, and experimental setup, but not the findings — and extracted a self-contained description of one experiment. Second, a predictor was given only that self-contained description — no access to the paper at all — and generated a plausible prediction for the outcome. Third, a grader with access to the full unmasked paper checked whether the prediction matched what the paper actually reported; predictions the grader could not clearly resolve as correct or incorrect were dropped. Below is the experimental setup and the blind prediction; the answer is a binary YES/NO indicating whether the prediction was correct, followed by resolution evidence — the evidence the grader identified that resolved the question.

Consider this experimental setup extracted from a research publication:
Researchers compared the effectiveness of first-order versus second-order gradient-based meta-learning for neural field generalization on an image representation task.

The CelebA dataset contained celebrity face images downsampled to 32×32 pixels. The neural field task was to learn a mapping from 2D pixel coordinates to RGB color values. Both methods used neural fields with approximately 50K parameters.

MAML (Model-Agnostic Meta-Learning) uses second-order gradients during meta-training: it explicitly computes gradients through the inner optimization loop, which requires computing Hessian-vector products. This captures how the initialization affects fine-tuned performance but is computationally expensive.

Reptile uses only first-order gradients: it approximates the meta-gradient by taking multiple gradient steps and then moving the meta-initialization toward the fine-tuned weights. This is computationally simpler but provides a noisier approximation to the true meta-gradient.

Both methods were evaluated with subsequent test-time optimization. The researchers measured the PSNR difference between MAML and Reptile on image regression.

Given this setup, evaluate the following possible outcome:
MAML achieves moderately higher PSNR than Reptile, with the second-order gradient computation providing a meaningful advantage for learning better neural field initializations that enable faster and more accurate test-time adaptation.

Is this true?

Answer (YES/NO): NO